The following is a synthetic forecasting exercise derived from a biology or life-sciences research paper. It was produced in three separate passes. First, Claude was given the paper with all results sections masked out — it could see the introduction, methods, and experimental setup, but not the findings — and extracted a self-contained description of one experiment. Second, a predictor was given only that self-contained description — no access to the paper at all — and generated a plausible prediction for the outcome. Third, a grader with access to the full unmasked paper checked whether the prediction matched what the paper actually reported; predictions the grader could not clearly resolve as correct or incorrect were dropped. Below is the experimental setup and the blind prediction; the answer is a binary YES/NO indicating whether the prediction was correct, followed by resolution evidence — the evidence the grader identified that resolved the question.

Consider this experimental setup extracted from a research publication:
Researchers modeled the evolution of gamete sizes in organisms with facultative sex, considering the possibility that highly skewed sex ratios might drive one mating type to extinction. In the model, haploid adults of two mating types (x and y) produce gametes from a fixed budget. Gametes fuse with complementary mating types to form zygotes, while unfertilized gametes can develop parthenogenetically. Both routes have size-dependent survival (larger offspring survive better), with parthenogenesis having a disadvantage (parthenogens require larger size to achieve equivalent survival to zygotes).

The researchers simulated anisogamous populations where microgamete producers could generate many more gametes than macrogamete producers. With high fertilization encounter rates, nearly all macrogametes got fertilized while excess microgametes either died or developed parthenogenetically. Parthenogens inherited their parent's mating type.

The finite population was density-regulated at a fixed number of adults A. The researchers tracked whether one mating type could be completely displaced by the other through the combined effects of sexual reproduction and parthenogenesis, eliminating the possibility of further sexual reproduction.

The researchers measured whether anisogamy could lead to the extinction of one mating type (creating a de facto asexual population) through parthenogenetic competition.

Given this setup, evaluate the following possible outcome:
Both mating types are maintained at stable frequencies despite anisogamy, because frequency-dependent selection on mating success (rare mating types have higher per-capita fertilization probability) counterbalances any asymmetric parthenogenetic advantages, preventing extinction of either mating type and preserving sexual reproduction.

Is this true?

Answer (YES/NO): NO